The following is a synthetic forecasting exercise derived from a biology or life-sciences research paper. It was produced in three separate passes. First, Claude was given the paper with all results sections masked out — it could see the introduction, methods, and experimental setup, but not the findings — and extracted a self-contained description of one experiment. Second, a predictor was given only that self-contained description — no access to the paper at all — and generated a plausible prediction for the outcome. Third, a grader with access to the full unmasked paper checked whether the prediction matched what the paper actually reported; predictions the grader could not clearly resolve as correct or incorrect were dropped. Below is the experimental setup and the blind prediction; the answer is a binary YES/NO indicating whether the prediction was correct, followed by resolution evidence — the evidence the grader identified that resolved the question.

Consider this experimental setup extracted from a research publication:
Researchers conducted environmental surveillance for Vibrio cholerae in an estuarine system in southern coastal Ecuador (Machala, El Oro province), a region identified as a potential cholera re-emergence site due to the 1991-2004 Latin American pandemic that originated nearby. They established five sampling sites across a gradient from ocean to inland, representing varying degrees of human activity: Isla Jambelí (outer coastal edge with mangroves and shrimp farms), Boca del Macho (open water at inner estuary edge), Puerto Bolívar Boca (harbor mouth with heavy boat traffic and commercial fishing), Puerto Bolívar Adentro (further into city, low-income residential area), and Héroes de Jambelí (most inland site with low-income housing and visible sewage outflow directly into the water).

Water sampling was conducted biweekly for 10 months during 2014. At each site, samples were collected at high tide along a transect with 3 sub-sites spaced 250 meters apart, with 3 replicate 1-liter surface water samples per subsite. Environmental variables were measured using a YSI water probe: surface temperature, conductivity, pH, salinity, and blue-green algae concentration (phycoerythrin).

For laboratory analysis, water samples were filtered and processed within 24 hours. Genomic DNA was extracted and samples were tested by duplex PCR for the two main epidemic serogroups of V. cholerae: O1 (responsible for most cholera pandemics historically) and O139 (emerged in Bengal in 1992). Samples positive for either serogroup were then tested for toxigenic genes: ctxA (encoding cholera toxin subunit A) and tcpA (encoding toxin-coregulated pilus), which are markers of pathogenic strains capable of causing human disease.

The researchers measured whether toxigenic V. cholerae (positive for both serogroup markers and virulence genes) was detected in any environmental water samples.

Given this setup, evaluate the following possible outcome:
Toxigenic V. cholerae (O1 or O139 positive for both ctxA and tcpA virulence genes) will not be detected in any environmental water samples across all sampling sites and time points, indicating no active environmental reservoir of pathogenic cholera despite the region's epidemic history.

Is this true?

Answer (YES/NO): YES